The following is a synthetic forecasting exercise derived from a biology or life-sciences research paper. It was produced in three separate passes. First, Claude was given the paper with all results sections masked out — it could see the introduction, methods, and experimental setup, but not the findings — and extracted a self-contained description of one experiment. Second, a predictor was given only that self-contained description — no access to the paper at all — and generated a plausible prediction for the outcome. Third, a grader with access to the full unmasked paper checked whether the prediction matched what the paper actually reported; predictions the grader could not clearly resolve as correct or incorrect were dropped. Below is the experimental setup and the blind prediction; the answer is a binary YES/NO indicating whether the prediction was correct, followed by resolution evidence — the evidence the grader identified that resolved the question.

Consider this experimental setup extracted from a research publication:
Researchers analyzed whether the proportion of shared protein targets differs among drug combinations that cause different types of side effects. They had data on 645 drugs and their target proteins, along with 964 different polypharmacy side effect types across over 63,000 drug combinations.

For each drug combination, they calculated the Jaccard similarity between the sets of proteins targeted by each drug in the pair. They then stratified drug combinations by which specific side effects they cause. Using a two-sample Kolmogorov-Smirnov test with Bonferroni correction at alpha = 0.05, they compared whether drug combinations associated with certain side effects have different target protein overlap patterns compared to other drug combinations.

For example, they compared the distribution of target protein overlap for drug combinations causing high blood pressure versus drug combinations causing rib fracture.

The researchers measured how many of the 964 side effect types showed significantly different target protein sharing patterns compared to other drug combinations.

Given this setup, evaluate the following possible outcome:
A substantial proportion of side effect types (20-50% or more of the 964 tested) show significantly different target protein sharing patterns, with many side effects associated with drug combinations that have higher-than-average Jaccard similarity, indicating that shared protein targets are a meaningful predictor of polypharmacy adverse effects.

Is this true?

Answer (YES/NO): NO